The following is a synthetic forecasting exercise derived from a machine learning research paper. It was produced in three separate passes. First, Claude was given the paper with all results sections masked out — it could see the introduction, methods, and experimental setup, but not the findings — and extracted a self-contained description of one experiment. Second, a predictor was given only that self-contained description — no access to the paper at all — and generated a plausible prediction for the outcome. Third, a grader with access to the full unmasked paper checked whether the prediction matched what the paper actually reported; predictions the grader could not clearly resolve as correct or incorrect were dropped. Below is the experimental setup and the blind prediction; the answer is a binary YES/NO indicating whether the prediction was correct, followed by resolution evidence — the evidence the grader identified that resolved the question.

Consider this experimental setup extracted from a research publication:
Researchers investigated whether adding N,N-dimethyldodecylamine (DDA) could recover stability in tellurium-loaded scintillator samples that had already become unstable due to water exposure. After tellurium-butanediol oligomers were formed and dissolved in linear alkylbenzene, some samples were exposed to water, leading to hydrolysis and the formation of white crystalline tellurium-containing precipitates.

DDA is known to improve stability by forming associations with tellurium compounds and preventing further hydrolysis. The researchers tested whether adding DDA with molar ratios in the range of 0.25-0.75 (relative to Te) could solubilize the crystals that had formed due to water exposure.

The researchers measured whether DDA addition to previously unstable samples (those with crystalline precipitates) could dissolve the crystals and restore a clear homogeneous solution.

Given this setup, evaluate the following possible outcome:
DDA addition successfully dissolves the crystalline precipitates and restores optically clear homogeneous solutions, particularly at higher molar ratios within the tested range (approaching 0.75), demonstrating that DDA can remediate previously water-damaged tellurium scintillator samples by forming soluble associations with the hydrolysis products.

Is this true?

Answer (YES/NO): NO